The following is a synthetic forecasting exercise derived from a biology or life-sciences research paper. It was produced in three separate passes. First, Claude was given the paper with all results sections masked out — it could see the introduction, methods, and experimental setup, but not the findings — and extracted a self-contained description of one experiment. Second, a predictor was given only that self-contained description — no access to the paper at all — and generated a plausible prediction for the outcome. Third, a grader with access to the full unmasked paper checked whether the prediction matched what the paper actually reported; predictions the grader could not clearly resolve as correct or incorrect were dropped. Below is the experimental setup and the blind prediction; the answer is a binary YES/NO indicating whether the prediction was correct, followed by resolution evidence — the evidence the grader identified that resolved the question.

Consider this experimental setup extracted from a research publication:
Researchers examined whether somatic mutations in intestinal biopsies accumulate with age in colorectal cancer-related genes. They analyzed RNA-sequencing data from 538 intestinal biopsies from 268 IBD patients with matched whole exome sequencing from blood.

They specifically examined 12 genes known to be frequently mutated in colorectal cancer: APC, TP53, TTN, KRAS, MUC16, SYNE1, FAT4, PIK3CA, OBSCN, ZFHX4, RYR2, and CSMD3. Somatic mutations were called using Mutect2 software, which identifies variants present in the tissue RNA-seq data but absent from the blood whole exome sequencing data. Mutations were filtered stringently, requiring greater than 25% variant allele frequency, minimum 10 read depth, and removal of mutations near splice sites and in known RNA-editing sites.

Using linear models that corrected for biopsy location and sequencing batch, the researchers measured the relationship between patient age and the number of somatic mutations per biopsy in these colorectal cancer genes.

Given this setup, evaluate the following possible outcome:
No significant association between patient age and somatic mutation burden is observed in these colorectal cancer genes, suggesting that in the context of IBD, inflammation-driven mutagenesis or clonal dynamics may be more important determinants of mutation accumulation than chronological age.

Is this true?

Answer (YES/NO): YES